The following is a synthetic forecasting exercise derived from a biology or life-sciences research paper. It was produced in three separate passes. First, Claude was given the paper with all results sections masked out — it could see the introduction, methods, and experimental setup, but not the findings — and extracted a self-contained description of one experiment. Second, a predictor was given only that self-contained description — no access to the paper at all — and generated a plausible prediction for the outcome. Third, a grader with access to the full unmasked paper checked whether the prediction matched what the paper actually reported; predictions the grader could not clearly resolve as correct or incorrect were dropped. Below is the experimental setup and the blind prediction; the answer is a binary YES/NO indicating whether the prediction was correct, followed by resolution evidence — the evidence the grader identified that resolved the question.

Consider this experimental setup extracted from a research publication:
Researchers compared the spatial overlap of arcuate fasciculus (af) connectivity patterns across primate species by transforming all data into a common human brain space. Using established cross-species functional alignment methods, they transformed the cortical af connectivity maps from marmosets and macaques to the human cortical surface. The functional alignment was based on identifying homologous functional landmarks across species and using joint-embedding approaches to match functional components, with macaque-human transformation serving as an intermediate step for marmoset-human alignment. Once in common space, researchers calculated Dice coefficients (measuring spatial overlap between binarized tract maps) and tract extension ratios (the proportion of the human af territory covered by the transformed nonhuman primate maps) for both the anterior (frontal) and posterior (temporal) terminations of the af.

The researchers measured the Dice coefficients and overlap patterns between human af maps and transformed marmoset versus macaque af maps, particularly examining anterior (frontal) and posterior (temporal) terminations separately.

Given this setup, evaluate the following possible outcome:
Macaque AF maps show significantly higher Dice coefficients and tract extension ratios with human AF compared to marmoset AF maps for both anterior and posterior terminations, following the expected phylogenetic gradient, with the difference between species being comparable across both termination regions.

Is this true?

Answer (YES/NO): NO